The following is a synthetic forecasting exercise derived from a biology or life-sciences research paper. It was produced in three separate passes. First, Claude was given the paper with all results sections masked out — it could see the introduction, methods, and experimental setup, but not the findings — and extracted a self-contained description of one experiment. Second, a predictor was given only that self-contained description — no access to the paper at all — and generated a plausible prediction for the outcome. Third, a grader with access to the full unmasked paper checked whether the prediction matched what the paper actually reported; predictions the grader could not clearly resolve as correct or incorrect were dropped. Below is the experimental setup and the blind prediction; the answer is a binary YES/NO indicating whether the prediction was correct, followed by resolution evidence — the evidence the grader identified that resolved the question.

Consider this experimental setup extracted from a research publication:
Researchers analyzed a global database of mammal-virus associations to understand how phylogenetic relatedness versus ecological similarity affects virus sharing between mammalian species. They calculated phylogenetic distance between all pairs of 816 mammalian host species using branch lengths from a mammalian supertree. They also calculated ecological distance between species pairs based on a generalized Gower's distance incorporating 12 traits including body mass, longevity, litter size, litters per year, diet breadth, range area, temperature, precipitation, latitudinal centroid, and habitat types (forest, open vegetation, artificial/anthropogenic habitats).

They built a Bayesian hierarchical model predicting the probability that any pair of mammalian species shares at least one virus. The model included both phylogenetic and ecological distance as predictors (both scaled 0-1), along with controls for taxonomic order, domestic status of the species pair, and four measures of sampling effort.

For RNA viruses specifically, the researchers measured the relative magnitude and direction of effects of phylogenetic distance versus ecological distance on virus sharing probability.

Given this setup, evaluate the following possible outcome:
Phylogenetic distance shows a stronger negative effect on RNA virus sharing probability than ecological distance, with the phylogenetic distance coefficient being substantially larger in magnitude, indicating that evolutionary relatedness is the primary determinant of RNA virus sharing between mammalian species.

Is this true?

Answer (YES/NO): NO